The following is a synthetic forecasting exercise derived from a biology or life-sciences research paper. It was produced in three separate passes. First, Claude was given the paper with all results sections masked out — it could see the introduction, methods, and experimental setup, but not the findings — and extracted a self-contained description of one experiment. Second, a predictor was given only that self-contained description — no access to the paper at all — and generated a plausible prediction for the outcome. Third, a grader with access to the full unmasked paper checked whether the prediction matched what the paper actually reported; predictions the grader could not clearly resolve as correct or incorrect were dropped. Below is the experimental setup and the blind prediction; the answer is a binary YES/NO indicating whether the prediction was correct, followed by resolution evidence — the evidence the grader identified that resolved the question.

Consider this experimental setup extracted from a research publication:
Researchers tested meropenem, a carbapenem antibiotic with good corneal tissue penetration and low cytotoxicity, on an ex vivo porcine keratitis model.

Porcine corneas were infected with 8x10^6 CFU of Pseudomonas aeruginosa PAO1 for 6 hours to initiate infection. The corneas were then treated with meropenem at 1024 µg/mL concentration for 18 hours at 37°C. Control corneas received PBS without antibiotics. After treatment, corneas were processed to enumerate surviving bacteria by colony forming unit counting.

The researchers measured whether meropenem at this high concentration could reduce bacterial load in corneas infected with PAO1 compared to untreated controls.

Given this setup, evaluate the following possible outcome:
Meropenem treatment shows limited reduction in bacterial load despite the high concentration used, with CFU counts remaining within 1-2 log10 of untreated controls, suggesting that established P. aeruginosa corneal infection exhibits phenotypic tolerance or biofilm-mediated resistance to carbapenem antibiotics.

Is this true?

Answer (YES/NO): NO